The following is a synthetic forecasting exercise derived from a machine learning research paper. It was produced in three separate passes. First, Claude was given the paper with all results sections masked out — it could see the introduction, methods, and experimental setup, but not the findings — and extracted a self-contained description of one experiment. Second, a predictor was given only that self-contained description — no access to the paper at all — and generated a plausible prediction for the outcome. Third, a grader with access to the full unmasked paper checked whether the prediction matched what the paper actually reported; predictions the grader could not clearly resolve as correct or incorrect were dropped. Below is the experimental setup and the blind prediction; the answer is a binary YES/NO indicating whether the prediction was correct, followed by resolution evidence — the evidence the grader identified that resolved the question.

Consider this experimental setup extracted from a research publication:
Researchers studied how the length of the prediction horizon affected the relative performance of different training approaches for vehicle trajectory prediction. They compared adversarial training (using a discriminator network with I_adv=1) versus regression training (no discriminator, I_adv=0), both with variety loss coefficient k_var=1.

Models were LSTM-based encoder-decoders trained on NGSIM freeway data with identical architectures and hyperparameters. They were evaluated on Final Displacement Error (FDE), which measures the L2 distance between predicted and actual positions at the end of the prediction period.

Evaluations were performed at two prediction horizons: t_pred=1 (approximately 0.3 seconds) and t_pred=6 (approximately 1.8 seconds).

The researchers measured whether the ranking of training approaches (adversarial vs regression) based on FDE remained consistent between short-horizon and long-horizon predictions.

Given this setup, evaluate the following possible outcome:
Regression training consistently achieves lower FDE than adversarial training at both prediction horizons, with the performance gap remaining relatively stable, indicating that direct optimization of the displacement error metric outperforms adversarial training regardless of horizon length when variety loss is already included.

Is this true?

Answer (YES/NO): YES